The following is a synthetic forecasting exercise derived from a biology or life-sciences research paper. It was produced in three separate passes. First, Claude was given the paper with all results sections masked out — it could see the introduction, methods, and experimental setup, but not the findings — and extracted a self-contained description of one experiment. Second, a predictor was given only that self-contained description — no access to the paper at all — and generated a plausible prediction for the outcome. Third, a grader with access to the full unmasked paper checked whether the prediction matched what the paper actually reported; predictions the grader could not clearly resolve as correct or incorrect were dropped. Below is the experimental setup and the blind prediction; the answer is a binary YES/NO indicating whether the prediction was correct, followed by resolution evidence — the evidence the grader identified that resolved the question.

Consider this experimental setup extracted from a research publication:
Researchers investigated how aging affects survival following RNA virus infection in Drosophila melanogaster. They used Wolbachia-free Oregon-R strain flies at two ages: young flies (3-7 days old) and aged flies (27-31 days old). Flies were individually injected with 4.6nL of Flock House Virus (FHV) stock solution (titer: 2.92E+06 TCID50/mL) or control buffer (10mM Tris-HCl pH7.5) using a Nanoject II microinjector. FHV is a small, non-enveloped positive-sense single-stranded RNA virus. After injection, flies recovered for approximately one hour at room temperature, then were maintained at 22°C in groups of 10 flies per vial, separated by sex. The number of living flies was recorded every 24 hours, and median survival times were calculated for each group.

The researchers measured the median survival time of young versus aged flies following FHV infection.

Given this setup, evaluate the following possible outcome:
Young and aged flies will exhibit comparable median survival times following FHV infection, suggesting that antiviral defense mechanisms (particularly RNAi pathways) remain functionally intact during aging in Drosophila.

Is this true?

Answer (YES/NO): NO